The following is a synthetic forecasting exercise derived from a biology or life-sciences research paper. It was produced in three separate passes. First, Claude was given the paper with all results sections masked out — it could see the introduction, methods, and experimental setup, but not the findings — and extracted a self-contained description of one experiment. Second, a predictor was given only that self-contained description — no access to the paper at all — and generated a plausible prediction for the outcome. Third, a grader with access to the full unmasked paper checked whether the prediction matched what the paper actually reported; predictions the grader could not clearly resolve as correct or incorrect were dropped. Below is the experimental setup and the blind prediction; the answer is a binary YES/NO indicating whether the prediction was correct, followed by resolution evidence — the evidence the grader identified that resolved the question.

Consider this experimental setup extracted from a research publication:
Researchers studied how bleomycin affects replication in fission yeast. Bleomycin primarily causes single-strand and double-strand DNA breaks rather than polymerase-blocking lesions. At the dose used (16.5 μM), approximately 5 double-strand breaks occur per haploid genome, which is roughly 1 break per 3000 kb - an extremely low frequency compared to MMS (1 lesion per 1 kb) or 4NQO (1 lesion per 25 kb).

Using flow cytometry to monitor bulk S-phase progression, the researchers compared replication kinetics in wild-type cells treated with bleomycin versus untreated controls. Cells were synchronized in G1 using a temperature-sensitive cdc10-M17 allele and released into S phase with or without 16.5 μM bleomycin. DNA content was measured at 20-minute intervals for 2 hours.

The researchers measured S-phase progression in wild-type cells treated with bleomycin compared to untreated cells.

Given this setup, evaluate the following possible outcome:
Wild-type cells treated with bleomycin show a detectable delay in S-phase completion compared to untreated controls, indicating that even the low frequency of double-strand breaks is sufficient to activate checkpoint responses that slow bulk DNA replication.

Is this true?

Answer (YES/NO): YES